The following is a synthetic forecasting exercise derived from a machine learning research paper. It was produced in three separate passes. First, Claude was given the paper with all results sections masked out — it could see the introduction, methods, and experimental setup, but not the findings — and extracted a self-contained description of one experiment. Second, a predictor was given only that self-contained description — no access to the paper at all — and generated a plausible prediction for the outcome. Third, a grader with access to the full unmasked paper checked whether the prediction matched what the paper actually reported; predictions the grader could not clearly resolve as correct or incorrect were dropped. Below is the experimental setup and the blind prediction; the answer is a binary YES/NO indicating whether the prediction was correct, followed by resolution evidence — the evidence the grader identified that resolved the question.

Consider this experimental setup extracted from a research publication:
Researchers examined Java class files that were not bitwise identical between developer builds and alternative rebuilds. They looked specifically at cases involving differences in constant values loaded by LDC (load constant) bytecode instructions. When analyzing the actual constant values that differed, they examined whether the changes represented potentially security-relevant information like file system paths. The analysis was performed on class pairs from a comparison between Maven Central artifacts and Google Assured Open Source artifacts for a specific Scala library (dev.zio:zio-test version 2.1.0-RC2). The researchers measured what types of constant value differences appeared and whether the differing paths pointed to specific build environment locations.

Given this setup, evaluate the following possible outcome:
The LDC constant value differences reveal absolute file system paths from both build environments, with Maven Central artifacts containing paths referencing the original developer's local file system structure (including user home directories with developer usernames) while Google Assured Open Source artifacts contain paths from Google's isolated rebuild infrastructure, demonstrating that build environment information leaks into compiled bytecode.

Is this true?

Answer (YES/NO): NO